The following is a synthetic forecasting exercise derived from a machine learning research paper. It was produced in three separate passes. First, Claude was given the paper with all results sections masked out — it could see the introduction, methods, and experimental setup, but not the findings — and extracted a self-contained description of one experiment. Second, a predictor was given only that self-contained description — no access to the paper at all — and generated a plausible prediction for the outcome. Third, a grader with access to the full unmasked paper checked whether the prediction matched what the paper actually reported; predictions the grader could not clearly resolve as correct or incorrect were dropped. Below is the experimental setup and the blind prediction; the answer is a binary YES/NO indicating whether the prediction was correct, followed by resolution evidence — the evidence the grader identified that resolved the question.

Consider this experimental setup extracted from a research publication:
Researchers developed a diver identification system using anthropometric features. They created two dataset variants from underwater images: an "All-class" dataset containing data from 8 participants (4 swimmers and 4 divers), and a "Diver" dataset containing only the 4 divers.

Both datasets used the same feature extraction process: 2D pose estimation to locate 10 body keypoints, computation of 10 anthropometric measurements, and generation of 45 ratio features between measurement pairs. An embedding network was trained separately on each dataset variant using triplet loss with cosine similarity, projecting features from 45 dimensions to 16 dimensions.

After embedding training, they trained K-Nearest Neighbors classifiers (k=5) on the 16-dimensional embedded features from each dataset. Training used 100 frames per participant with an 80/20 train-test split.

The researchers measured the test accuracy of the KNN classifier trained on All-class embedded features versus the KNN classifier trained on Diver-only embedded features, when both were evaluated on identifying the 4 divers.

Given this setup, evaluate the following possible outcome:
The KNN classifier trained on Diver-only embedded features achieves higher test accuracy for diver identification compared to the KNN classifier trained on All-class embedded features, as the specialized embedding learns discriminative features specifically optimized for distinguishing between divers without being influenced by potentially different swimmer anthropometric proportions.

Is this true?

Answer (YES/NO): NO